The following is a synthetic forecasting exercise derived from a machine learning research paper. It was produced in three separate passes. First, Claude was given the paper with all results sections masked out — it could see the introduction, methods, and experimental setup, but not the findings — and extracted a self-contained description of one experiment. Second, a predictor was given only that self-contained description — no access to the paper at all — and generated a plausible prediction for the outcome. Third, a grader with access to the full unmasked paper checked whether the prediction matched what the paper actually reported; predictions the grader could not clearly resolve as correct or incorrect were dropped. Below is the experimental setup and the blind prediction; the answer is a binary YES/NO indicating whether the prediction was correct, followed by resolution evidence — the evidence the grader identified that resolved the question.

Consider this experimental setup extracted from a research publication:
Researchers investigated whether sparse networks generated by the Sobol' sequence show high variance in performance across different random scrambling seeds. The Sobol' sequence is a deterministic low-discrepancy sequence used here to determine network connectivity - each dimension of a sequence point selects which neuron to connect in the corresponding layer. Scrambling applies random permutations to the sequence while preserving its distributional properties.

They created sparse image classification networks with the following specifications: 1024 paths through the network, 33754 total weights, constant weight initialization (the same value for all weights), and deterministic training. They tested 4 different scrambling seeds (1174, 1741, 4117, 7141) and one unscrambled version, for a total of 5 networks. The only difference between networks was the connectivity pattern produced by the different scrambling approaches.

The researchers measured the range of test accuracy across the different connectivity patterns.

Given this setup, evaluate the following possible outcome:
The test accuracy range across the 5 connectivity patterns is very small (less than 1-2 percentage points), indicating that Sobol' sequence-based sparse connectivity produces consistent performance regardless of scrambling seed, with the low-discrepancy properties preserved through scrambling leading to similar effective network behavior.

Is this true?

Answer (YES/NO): NO